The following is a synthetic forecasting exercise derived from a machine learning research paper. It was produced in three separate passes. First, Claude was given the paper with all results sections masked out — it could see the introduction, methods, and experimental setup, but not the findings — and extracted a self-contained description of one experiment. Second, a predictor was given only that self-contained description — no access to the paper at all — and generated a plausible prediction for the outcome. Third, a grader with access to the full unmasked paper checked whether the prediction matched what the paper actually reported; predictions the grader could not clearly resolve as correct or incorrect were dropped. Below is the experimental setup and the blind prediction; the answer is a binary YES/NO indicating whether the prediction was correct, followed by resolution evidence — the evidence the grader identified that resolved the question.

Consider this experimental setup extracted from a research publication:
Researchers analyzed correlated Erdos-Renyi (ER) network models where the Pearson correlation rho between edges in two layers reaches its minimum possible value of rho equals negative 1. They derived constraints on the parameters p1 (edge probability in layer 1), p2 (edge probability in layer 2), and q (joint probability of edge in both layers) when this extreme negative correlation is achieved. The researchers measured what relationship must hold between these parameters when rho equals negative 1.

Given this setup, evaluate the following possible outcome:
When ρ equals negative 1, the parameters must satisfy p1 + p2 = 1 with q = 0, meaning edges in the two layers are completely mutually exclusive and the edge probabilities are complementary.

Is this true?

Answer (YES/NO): YES